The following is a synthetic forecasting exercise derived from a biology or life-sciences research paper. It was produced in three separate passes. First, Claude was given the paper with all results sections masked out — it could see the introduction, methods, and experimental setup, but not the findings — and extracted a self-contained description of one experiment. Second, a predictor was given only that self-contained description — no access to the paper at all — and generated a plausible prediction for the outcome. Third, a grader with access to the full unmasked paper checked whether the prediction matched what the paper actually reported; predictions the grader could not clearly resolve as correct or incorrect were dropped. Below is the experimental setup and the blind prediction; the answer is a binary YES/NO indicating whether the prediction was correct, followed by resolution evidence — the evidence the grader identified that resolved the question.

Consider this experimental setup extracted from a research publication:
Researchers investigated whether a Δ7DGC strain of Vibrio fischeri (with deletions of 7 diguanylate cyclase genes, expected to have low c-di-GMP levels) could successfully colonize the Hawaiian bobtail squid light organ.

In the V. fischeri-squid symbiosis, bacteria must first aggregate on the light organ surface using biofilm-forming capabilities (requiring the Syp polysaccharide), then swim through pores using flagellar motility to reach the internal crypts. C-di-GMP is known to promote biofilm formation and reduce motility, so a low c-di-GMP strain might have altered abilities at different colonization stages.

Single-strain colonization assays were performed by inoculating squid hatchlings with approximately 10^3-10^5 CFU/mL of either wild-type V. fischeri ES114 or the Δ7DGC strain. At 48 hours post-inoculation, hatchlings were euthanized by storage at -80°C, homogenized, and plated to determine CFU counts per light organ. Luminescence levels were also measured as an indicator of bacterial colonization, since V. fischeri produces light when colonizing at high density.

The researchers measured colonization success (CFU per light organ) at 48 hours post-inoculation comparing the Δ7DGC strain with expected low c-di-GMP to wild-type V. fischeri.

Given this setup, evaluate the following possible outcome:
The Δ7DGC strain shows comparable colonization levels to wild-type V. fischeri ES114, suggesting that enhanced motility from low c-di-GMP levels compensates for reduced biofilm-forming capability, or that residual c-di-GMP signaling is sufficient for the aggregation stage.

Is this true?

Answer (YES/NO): YES